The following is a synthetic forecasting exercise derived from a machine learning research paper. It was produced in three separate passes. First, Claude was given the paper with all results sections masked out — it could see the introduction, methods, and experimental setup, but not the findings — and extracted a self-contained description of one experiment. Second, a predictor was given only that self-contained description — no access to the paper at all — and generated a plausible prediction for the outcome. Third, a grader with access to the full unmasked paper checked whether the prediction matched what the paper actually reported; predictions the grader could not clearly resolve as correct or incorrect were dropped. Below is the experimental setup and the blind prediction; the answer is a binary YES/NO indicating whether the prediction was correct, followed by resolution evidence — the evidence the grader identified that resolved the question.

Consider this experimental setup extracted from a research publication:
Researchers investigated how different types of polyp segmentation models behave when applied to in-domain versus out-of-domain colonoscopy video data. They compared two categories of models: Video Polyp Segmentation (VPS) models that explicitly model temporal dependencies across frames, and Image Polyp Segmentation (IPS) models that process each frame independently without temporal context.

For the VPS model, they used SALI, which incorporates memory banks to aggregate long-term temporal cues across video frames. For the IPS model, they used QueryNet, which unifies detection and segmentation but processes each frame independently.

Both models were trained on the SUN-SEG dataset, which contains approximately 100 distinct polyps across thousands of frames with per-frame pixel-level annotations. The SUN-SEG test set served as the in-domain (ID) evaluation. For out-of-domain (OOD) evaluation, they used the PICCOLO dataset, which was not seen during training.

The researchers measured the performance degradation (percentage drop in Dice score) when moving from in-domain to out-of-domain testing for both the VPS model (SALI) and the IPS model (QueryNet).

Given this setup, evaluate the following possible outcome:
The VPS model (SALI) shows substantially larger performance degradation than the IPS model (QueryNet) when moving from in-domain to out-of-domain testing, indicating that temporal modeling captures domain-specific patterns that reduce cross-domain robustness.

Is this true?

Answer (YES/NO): YES